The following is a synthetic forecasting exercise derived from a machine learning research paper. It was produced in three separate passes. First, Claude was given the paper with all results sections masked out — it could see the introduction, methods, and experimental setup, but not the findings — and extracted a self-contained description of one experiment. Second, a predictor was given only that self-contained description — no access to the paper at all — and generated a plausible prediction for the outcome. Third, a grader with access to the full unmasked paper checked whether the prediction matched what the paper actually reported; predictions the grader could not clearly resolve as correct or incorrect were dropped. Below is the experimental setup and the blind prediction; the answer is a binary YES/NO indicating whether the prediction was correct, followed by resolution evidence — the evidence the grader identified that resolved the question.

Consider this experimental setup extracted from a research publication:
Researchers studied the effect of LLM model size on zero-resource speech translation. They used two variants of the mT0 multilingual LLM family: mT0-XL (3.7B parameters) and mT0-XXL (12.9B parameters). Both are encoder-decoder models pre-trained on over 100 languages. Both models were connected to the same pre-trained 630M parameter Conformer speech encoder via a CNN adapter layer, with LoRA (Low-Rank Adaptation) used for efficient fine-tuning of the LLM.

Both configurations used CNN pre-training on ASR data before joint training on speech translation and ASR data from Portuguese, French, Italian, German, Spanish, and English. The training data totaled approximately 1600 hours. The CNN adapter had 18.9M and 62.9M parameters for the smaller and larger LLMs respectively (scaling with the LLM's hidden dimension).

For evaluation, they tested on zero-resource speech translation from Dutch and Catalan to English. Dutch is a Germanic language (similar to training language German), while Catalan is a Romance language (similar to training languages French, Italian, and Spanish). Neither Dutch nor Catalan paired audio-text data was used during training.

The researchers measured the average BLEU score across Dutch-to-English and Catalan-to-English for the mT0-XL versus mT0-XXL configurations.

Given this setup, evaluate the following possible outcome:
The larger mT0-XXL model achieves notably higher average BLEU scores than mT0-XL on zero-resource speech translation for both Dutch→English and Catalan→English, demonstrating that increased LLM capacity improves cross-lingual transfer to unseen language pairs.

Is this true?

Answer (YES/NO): YES